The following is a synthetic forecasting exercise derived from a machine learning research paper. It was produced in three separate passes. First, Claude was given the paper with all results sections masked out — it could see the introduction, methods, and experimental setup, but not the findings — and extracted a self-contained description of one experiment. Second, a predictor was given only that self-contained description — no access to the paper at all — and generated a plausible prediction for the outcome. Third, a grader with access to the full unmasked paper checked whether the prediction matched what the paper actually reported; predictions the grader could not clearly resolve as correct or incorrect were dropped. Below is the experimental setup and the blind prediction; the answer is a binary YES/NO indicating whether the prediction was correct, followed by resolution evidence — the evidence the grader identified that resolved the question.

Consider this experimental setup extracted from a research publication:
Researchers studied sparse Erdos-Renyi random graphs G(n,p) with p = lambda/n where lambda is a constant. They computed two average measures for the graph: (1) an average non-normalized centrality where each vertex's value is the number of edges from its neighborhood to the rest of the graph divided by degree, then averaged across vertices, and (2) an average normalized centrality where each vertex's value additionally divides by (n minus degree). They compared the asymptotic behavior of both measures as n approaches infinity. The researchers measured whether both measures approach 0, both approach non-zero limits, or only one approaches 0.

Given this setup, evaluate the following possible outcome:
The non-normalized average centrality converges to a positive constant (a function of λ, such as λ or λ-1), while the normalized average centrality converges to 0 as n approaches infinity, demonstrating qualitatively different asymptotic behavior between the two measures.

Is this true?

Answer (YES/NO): YES